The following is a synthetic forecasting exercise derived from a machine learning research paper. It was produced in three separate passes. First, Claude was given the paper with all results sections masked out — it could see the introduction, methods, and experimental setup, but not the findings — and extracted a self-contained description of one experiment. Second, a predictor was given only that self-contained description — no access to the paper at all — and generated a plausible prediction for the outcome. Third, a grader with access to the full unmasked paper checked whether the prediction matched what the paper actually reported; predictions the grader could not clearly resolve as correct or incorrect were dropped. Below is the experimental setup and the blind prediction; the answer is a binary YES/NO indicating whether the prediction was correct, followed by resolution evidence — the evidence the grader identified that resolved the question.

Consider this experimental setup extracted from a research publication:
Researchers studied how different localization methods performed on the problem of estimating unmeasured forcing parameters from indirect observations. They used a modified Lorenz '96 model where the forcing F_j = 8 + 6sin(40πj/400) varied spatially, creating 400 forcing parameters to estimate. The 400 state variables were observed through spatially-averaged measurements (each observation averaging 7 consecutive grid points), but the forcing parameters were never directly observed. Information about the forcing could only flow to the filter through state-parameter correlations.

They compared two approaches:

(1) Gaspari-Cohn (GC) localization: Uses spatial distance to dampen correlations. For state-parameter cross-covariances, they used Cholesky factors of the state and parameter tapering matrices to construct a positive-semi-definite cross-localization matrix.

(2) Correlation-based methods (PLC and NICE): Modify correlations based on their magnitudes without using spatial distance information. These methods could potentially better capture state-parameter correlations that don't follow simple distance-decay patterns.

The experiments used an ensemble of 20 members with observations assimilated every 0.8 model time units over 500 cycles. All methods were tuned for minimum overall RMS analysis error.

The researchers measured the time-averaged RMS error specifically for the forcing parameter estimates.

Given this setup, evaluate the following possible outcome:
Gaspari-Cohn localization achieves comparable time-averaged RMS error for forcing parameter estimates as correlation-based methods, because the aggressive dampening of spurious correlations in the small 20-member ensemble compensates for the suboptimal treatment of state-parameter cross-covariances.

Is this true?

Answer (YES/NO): YES